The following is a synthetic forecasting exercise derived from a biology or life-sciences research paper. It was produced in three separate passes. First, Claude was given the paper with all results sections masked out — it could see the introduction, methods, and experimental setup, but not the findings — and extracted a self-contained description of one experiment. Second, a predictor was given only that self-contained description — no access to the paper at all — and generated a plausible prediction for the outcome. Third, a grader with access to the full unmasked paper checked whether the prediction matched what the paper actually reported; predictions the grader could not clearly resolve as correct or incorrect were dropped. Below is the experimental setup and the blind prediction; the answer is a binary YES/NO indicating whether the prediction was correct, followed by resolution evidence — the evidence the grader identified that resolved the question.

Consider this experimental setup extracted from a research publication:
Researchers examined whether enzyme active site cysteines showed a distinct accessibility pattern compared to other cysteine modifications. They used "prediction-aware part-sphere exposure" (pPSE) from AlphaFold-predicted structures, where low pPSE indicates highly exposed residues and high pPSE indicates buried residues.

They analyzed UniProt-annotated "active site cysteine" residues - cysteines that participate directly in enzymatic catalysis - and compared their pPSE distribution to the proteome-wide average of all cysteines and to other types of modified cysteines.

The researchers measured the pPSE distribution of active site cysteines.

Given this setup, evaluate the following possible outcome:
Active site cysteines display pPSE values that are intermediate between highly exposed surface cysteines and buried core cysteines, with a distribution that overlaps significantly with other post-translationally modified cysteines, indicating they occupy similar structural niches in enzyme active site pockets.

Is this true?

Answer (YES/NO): NO